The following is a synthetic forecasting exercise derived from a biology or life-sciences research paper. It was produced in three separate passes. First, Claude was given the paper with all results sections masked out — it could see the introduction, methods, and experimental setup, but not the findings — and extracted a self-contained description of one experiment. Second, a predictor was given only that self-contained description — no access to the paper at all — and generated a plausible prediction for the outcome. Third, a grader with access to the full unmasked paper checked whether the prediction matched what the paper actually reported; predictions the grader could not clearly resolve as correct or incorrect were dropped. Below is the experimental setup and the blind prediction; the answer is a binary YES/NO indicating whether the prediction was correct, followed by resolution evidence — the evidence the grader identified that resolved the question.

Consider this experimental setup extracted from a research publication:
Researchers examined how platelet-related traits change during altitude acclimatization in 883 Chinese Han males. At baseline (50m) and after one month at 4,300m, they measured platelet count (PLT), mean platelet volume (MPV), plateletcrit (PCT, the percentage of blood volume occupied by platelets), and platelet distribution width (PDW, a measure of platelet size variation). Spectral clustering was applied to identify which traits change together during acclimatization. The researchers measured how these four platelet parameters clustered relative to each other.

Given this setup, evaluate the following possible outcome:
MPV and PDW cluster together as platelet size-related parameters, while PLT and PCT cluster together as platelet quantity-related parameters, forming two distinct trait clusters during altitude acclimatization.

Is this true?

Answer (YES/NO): NO